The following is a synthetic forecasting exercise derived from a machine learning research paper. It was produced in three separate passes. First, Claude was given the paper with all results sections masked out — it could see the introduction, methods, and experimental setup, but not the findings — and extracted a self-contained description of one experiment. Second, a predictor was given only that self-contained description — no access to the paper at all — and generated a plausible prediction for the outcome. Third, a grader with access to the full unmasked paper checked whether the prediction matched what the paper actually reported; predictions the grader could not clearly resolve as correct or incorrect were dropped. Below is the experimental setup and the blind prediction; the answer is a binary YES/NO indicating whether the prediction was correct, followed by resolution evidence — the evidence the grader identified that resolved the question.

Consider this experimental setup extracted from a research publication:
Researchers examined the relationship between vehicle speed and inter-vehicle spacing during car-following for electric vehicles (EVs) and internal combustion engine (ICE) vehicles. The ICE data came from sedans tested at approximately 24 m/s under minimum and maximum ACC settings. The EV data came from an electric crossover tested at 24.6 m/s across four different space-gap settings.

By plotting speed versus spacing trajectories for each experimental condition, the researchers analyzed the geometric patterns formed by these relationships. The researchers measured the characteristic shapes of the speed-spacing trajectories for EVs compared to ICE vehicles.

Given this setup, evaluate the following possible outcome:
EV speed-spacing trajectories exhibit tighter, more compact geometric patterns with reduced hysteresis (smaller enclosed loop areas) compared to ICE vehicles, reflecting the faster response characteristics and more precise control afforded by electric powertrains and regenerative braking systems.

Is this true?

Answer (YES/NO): NO